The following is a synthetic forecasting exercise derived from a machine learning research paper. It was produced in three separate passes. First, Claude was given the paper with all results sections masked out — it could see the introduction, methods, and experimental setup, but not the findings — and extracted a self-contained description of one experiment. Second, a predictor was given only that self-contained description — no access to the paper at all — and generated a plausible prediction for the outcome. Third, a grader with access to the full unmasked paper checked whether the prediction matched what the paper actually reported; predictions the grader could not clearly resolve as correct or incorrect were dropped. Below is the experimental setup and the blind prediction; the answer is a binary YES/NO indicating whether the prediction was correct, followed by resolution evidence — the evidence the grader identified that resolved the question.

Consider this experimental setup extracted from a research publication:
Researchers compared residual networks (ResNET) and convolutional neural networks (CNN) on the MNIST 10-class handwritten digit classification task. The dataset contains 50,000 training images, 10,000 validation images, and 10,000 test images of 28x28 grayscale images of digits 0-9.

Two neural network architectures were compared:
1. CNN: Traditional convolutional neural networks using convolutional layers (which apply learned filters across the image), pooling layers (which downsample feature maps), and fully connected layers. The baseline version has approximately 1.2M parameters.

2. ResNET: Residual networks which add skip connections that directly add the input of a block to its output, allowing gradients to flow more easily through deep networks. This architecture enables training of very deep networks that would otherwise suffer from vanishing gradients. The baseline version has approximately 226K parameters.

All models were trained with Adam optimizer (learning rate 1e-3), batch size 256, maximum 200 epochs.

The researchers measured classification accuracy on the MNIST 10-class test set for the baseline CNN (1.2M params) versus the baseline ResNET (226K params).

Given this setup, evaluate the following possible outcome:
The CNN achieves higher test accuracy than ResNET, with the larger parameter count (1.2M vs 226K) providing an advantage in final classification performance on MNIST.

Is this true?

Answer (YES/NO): NO